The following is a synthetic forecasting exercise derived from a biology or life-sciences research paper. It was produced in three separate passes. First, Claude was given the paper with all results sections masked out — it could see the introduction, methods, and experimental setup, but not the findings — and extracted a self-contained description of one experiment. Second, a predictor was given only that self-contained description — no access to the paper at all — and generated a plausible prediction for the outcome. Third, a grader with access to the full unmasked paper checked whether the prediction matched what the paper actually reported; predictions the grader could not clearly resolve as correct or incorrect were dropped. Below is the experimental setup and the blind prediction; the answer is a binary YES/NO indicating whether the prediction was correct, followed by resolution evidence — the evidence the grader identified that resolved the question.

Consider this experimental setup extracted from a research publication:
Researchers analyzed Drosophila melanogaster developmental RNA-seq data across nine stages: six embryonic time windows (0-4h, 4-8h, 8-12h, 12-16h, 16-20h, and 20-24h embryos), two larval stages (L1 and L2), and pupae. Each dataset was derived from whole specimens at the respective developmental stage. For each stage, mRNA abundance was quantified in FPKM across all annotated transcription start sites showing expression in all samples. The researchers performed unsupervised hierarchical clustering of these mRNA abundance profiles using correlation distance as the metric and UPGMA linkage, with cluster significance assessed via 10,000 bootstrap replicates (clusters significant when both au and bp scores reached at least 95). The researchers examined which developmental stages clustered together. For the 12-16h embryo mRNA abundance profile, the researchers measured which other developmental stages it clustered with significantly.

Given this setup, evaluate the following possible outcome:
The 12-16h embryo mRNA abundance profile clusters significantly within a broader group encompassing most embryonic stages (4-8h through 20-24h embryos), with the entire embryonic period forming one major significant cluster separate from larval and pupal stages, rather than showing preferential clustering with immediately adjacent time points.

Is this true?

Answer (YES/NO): NO